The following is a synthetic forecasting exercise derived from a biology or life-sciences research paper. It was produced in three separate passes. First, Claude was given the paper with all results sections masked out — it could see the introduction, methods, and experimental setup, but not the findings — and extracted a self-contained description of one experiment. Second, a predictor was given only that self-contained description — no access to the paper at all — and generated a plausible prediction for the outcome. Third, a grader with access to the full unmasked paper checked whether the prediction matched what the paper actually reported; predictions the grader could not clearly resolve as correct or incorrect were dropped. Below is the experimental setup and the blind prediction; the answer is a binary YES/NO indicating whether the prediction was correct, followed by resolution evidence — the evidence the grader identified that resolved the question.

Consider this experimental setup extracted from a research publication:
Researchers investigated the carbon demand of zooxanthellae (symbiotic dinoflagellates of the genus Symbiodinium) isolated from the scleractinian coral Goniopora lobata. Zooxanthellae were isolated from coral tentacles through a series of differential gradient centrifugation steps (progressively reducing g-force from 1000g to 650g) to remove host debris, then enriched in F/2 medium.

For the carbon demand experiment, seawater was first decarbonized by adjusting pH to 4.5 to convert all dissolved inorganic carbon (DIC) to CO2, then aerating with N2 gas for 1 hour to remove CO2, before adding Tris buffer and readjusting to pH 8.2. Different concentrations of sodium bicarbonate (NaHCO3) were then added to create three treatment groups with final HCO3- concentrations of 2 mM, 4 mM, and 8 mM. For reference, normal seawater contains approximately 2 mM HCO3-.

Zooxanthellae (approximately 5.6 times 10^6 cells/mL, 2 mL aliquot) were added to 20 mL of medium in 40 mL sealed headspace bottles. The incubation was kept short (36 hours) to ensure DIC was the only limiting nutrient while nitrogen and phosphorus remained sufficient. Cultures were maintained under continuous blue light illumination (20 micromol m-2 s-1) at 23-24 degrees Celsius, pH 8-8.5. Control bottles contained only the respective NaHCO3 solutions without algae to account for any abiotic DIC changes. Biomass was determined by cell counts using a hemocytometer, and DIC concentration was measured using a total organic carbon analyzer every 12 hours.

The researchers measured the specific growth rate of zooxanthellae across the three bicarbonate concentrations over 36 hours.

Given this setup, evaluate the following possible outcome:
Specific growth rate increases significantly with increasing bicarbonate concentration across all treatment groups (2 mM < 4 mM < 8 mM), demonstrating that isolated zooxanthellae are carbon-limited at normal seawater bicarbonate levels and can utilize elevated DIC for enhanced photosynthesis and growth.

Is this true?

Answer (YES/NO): YES